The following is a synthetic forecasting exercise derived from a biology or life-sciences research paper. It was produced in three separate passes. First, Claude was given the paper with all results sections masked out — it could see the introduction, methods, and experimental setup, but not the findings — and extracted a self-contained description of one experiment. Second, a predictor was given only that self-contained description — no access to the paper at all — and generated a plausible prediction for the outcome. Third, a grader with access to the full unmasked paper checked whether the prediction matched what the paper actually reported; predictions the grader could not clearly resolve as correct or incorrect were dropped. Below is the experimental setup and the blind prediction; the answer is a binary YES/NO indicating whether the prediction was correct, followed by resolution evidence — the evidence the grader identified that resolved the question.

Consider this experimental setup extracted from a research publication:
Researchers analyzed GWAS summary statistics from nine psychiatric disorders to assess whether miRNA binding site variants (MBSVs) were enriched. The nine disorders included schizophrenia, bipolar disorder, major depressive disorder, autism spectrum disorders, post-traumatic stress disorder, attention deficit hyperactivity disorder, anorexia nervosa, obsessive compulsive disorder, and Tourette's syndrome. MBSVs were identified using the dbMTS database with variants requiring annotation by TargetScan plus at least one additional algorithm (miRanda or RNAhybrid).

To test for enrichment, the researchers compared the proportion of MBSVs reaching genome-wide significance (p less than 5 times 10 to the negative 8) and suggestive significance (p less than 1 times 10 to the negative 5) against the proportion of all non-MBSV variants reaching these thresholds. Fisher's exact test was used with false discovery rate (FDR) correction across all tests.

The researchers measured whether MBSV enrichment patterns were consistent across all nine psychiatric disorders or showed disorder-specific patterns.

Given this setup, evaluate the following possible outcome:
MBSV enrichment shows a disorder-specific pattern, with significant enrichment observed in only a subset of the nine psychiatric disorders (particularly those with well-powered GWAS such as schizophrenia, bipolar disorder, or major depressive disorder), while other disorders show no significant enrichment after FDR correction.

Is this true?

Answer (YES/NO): YES